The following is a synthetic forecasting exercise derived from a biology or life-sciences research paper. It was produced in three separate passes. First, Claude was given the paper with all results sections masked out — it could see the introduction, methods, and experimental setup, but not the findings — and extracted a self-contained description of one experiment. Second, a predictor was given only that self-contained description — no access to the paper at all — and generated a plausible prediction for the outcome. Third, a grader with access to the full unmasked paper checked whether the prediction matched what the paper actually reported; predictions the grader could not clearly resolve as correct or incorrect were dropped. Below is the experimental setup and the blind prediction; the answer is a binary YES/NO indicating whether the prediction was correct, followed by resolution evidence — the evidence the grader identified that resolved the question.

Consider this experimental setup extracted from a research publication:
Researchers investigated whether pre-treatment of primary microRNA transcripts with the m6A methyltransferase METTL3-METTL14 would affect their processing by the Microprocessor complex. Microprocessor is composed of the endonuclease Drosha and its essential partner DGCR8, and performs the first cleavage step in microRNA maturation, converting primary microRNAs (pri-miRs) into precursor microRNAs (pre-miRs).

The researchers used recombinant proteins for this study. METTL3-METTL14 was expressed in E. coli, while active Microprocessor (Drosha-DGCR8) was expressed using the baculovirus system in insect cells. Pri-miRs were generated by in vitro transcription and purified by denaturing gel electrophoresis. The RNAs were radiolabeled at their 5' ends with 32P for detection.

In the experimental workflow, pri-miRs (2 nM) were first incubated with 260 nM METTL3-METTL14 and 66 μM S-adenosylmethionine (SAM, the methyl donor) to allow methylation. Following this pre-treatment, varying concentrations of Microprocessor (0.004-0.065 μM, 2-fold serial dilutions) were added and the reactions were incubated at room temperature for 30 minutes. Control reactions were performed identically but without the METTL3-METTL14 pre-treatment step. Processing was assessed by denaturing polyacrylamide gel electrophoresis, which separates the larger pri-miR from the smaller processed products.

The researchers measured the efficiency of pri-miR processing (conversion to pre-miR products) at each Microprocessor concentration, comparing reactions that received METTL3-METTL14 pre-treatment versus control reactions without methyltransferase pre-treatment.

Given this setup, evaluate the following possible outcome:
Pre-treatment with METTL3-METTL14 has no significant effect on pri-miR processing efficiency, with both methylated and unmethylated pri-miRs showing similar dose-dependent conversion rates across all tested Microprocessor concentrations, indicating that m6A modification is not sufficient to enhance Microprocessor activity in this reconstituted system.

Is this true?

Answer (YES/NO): YES